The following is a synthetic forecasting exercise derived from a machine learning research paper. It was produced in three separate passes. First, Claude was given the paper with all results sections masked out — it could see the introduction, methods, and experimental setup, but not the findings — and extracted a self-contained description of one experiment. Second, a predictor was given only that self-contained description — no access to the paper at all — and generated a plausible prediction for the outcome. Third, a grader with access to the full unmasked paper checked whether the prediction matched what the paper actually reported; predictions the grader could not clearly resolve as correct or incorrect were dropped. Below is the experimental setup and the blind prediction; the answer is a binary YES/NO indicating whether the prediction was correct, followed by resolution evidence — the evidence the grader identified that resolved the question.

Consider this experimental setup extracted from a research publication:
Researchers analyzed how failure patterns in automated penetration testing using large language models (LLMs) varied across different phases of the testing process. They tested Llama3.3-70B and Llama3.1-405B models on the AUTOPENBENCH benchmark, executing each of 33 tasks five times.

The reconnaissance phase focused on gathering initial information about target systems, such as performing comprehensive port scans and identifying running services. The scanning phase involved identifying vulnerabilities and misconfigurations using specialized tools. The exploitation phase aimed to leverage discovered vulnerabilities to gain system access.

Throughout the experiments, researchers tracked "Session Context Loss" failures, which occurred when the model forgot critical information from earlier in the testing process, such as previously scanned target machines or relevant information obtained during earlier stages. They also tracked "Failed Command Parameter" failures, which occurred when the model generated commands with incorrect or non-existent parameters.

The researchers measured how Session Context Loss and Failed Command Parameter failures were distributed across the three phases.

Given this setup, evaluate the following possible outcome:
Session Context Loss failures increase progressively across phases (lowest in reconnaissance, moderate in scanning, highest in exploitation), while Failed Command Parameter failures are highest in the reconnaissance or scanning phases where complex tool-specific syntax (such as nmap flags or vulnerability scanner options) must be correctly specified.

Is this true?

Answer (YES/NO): NO